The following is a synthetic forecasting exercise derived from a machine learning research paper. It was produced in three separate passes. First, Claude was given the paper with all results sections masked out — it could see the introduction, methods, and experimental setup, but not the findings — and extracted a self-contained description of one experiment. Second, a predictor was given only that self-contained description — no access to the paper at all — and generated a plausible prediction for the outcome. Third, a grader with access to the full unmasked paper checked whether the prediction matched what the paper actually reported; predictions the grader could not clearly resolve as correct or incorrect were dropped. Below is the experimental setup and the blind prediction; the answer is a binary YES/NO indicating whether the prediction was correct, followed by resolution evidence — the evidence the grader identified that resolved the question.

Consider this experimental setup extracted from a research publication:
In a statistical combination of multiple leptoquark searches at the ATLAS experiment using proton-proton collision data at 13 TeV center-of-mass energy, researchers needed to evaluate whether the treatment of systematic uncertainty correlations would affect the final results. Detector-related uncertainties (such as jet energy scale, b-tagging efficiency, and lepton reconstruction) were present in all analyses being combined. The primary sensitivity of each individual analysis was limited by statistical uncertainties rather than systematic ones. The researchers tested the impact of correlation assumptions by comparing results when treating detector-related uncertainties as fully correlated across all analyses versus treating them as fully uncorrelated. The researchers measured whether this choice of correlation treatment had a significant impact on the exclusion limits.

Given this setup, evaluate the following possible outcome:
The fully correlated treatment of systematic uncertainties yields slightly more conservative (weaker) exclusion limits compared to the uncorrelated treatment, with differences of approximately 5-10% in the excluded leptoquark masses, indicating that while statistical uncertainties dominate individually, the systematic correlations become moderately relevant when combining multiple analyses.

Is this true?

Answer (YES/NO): NO